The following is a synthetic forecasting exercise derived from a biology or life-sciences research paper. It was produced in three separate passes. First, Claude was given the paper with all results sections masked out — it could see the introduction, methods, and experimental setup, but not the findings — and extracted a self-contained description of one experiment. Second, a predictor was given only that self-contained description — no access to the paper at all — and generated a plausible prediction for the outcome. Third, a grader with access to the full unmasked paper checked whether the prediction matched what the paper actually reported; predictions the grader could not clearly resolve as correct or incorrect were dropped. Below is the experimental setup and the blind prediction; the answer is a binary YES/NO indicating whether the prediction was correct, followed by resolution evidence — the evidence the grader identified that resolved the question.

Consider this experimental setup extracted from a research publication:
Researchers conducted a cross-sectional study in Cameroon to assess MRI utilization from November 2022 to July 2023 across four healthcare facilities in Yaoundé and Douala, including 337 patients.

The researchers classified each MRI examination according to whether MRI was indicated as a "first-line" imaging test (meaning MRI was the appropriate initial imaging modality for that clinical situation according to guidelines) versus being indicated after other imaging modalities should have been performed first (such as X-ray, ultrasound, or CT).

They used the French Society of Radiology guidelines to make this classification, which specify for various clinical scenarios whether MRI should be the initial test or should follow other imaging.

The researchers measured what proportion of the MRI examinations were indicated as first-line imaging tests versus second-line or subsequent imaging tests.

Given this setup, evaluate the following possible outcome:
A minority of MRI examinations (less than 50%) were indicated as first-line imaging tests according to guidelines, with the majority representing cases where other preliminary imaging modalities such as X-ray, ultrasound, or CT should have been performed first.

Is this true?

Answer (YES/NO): NO